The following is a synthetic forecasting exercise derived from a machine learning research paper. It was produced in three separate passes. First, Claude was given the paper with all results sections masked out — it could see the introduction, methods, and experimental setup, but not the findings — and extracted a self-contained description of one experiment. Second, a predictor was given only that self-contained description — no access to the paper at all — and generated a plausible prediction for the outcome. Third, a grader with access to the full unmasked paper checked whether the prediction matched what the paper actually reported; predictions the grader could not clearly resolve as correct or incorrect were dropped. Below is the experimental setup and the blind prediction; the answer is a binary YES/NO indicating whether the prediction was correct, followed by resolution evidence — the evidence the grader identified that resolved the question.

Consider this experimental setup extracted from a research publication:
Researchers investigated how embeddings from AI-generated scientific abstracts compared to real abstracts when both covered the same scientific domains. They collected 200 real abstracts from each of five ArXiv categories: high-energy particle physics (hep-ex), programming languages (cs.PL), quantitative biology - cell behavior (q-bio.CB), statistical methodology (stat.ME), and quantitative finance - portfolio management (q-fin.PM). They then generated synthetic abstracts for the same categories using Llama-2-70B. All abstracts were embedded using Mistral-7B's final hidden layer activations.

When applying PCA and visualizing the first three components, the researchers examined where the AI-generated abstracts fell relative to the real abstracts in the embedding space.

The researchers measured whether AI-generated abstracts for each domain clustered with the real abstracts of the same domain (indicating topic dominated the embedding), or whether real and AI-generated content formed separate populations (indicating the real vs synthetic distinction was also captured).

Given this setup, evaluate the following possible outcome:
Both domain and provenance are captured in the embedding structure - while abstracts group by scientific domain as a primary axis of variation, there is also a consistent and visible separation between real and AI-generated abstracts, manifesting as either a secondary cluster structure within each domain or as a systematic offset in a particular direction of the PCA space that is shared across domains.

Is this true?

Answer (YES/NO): YES